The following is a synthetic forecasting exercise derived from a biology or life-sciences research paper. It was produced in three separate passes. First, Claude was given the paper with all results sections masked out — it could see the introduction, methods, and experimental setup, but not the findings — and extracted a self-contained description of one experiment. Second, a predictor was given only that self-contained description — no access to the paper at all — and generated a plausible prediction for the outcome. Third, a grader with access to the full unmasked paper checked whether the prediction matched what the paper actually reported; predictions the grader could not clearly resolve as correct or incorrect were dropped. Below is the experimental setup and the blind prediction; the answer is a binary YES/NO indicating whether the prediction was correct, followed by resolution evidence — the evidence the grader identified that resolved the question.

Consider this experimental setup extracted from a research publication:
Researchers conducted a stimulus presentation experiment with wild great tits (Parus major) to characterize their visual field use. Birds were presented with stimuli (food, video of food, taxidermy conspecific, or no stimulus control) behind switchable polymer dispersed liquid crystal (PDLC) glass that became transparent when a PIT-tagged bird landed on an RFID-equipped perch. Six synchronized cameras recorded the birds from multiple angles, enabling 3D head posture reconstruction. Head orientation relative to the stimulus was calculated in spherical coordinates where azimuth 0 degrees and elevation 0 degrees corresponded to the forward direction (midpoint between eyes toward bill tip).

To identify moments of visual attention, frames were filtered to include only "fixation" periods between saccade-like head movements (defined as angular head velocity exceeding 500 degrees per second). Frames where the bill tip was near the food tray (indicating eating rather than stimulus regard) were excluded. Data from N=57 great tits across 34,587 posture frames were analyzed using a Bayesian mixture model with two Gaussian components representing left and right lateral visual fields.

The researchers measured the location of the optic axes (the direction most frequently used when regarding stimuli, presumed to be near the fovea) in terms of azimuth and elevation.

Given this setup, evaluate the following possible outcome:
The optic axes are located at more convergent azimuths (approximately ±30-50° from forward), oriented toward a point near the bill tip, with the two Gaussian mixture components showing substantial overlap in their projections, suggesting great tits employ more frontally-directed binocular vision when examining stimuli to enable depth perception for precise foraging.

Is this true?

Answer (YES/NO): NO